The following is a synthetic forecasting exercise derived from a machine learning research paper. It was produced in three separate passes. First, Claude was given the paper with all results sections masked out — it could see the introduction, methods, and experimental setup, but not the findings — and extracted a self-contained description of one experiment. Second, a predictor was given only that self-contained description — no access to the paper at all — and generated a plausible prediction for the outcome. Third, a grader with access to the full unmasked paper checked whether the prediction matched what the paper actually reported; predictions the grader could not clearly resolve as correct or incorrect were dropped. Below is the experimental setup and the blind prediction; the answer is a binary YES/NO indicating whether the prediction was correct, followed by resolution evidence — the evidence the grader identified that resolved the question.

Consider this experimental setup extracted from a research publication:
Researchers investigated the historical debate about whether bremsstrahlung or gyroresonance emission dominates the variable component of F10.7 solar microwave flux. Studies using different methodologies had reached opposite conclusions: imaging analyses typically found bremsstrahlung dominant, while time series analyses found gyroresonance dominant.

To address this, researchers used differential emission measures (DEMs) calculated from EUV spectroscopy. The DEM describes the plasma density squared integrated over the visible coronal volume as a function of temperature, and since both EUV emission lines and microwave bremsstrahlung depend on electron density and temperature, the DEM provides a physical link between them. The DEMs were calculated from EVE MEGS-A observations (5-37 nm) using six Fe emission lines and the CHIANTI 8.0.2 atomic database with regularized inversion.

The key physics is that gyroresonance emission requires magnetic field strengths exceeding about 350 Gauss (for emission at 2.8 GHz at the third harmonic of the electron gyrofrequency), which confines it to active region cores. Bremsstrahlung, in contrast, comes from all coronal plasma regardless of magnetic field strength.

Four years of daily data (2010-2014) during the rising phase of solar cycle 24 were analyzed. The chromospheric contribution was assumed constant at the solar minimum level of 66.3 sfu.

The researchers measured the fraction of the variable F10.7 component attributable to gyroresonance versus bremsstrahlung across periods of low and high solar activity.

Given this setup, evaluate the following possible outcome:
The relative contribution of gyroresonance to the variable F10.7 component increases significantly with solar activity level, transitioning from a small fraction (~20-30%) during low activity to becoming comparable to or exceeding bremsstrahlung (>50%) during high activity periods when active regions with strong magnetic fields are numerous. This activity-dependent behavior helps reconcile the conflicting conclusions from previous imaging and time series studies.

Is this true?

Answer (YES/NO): NO